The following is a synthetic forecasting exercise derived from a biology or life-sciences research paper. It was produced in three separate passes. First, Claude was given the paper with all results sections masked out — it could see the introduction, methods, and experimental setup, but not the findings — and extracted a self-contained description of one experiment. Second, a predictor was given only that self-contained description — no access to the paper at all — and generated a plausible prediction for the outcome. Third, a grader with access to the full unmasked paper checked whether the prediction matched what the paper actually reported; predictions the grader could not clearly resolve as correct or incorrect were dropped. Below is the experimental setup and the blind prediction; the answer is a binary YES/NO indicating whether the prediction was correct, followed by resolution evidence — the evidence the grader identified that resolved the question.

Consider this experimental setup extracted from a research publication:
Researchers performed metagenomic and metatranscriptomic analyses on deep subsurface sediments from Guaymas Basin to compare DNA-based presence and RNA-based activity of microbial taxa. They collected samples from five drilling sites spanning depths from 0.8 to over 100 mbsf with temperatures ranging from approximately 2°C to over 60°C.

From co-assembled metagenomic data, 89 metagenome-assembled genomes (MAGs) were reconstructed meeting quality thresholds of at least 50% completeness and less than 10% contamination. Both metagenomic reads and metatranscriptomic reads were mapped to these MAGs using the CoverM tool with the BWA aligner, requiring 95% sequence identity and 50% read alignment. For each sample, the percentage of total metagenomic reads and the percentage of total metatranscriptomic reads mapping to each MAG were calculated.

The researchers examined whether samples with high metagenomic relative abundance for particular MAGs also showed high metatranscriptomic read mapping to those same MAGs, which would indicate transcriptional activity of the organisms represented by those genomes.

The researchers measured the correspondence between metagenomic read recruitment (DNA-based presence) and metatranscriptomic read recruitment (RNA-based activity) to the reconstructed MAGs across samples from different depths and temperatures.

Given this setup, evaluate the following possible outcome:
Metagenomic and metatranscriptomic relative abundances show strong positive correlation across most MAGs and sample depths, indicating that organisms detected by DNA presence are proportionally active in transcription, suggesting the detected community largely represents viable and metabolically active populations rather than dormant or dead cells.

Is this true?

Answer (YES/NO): NO